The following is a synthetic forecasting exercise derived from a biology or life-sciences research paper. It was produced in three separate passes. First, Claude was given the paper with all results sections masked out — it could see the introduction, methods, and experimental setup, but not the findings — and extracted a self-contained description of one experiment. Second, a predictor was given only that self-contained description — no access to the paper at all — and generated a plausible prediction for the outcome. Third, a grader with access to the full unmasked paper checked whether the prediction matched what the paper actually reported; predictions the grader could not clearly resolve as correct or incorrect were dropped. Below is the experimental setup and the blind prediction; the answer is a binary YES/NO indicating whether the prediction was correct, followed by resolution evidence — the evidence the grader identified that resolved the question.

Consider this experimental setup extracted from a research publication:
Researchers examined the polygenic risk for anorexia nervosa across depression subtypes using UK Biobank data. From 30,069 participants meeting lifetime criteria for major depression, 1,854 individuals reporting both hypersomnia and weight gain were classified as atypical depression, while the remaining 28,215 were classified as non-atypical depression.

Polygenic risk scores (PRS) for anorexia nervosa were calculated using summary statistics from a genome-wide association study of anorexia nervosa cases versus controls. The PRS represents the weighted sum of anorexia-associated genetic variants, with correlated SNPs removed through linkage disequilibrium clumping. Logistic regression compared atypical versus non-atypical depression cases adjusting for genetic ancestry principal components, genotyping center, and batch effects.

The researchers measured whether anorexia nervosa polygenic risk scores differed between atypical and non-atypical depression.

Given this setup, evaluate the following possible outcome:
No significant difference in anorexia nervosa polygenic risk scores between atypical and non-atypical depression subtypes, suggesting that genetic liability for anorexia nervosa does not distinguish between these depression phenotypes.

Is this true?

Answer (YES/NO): YES